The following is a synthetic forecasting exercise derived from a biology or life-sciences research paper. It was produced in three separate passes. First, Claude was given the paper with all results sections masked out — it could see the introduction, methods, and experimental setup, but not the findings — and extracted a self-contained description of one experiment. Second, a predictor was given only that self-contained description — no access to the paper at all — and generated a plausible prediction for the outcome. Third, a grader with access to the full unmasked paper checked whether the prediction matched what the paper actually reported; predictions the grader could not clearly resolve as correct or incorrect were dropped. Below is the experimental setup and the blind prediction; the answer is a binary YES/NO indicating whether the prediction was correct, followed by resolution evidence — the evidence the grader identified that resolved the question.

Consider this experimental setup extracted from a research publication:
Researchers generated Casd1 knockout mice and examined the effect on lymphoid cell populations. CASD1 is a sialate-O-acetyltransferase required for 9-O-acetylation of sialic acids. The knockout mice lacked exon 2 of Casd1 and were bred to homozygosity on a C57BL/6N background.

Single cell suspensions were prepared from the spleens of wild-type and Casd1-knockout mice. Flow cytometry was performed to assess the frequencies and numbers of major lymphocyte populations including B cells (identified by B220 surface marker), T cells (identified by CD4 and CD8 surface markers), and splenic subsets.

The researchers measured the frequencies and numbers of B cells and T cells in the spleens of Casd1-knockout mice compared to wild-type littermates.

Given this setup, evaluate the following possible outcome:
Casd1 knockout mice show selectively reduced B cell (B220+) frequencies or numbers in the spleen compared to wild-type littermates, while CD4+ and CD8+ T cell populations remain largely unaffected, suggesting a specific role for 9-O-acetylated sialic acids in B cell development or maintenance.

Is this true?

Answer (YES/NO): NO